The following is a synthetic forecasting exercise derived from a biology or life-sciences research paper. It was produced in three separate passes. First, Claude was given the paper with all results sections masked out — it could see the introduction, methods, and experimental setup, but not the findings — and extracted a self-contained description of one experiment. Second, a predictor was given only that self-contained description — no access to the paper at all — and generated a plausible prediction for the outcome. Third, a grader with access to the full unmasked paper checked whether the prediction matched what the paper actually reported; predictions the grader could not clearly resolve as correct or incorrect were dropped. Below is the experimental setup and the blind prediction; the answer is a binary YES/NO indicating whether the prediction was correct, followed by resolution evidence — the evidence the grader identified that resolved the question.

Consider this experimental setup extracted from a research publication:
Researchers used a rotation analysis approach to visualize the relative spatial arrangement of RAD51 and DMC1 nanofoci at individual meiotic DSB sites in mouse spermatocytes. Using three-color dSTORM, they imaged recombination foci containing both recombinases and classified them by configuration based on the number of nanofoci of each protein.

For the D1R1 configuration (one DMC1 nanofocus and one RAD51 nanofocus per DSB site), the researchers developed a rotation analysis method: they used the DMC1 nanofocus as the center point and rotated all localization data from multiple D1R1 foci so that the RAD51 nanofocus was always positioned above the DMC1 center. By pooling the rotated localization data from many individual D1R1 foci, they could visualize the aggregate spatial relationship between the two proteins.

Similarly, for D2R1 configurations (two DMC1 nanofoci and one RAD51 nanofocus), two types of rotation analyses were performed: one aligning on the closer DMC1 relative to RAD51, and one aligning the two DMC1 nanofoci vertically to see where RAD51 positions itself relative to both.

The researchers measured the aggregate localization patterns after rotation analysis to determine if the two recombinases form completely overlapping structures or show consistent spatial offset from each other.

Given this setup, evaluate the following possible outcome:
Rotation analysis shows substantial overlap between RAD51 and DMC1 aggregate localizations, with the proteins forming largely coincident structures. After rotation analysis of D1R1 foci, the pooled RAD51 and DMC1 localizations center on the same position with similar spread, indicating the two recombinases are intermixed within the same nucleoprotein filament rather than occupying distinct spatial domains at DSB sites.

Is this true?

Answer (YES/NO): NO